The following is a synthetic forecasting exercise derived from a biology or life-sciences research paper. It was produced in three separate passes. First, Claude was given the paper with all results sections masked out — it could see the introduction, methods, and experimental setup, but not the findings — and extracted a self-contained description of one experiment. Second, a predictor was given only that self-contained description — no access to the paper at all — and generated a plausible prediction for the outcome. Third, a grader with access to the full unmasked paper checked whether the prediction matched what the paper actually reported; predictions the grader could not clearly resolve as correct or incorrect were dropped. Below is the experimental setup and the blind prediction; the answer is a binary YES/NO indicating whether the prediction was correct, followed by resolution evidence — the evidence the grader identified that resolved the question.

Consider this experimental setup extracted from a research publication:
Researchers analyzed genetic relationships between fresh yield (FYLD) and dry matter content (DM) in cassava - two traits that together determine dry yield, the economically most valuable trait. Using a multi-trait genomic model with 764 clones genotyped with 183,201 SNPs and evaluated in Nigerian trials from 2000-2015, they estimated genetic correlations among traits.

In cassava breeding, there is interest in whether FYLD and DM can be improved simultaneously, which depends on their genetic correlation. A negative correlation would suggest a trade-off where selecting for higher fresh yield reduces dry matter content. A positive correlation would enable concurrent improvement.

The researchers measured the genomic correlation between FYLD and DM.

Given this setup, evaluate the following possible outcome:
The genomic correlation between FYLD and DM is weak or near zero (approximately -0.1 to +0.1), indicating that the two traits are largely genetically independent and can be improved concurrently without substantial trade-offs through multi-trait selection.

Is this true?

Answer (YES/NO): YES